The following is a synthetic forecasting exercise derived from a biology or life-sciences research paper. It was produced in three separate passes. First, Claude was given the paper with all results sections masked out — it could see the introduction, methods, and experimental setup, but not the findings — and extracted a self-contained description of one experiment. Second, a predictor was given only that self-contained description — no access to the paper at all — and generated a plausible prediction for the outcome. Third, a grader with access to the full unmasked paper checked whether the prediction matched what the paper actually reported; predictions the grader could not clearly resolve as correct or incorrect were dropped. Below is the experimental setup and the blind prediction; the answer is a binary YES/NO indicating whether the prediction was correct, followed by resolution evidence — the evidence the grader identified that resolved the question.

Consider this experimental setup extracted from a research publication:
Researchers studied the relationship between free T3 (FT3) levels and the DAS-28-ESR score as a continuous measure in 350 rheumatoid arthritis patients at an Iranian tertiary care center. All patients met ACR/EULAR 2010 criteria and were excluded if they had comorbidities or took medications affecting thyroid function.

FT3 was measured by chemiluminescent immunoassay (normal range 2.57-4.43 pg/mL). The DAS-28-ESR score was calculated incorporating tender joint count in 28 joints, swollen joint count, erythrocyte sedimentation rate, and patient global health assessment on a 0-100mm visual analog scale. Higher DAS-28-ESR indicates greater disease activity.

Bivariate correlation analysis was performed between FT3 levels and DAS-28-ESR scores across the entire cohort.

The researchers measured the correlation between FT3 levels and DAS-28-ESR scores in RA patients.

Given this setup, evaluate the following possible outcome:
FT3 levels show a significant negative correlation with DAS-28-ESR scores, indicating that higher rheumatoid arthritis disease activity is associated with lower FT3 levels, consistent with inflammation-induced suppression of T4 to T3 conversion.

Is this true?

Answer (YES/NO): NO